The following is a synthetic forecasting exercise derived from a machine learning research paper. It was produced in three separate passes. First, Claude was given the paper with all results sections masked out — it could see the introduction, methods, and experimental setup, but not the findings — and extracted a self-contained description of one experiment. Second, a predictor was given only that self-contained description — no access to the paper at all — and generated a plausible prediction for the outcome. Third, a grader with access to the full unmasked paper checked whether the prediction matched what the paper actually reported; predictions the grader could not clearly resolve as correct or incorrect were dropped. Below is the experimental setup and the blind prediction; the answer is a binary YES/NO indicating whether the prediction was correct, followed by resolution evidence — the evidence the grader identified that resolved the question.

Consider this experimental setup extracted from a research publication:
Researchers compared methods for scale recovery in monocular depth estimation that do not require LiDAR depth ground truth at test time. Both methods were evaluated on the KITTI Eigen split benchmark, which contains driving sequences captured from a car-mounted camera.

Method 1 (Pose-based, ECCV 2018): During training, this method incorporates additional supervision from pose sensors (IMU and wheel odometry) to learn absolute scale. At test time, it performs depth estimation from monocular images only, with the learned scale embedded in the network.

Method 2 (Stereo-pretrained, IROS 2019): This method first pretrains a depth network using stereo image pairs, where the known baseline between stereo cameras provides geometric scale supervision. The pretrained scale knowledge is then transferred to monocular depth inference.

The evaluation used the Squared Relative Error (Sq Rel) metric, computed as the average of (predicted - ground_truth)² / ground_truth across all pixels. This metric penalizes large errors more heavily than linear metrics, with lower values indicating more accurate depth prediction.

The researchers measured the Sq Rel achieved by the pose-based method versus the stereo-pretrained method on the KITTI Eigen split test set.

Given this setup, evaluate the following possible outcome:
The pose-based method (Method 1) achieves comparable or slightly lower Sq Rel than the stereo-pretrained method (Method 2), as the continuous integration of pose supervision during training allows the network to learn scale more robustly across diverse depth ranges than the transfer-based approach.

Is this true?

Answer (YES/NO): NO